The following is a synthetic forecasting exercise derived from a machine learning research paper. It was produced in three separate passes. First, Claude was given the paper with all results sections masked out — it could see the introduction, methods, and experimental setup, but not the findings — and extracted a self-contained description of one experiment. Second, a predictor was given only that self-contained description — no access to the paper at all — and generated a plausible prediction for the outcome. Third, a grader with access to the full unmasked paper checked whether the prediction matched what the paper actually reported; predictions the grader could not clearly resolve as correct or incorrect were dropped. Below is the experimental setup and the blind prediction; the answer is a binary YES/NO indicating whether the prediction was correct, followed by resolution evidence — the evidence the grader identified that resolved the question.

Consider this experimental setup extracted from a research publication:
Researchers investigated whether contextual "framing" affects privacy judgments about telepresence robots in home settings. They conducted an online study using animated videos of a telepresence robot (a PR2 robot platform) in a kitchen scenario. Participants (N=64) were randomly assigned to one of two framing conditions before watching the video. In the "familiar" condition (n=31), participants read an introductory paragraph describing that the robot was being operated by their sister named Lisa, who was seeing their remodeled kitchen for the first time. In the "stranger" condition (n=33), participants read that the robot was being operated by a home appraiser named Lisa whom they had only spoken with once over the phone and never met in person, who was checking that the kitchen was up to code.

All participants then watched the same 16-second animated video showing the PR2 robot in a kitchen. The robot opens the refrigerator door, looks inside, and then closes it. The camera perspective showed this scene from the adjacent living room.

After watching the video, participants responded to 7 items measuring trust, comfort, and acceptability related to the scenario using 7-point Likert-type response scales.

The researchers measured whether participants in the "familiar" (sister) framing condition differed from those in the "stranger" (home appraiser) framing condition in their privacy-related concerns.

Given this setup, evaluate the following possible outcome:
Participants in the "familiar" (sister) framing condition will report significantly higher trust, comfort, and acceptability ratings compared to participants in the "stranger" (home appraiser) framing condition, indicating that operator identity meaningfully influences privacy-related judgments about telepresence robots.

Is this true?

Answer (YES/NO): YES